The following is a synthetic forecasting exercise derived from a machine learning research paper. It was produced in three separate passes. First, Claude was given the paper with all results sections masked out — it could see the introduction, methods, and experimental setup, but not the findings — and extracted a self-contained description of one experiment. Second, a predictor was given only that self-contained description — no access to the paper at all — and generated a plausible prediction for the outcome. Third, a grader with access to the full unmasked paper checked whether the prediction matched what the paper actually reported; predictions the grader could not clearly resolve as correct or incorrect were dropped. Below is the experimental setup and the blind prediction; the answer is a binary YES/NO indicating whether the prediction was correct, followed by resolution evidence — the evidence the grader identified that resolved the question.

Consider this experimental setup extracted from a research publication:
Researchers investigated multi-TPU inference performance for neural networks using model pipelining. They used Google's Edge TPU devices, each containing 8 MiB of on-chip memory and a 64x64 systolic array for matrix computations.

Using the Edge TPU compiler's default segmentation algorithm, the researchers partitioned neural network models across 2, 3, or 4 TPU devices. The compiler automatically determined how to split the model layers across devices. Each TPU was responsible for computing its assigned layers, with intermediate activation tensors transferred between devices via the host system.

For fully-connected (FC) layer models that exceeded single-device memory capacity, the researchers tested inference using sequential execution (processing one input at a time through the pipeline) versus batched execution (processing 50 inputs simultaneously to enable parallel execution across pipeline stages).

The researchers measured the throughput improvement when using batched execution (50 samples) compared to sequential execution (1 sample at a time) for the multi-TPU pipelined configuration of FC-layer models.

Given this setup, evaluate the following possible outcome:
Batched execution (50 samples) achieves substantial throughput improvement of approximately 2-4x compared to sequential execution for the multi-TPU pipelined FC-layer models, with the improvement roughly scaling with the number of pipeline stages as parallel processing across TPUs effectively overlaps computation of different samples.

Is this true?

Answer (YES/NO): NO